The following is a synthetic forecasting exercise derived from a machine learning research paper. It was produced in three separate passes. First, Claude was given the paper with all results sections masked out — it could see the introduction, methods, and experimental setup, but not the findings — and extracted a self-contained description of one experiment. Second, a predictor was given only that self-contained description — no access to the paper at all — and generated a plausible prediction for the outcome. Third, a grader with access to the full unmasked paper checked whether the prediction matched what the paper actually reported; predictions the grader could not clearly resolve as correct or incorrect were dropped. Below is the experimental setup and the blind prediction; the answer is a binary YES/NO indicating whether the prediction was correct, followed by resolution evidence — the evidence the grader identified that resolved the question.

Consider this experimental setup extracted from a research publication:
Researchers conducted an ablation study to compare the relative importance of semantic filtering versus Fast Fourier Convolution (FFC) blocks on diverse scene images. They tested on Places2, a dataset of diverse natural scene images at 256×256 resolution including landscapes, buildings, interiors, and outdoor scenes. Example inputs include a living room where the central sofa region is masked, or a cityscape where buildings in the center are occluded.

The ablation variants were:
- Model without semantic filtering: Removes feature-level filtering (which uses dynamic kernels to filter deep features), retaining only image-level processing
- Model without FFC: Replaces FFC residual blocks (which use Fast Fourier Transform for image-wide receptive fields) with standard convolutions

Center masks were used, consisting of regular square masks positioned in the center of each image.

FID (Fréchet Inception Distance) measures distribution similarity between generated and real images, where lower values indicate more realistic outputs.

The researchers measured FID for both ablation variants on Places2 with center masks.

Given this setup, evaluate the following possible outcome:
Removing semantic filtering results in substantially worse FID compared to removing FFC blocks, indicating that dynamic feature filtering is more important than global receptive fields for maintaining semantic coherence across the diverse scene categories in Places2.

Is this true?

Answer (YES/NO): YES